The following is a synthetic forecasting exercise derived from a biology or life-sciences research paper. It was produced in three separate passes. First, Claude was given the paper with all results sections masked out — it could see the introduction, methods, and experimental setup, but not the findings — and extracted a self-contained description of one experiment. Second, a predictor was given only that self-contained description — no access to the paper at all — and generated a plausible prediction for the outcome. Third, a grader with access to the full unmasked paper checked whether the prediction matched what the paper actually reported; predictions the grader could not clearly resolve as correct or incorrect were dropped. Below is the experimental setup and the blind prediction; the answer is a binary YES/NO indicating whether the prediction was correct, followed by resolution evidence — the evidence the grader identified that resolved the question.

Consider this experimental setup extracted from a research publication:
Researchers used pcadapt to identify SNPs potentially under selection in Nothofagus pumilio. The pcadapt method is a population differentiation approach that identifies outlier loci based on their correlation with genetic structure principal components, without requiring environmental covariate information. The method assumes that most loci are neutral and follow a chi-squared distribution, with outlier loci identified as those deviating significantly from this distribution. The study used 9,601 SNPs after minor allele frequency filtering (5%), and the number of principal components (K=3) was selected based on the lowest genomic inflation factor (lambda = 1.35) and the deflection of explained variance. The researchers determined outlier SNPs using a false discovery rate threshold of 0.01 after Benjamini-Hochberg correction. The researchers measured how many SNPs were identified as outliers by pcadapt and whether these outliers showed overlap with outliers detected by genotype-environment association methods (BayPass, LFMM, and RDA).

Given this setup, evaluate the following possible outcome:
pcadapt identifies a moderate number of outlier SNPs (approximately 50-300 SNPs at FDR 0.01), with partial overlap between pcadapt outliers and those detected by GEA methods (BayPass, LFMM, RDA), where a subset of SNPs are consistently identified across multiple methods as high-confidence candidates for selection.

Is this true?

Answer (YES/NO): YES